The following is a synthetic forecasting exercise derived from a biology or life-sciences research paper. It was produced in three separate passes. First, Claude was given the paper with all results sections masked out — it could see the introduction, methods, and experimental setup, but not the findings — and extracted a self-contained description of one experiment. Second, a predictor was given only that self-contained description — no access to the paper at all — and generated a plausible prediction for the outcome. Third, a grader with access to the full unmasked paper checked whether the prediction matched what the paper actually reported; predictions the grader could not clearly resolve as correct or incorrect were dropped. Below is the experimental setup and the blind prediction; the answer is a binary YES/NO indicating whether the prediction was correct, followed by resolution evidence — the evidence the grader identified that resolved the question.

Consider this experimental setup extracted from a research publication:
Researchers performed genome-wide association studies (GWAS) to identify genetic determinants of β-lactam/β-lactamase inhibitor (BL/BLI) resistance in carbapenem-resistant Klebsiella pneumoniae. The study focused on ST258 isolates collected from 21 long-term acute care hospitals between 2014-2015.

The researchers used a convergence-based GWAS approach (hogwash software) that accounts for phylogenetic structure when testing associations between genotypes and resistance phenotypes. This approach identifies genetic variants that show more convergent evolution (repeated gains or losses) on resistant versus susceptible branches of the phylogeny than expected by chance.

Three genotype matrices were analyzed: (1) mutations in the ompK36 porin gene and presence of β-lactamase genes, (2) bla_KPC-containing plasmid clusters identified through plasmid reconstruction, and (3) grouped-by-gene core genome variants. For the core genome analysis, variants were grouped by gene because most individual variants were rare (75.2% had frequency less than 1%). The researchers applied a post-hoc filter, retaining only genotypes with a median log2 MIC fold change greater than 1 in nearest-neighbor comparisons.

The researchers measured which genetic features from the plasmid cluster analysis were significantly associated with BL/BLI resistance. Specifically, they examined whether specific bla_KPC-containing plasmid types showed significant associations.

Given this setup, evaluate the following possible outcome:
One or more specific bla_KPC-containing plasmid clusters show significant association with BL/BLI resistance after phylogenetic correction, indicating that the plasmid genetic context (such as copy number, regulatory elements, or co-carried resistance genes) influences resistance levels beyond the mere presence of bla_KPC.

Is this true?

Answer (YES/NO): YES